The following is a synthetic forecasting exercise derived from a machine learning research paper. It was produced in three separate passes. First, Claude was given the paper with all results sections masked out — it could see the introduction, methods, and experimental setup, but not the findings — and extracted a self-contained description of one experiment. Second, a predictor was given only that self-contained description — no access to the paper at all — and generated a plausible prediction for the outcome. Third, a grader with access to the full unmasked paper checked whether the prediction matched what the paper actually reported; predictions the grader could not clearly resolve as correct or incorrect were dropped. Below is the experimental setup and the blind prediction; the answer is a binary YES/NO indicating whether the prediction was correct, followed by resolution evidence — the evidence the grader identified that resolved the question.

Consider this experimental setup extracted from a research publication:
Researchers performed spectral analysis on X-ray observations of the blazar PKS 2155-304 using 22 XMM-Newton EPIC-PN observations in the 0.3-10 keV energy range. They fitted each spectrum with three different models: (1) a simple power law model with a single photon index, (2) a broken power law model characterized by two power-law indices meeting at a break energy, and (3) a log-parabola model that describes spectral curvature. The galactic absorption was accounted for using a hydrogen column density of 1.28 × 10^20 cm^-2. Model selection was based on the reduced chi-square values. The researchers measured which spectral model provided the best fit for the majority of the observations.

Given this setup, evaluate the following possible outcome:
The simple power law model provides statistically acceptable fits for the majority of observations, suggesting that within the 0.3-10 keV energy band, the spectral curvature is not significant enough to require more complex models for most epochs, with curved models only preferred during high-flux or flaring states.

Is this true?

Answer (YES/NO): NO